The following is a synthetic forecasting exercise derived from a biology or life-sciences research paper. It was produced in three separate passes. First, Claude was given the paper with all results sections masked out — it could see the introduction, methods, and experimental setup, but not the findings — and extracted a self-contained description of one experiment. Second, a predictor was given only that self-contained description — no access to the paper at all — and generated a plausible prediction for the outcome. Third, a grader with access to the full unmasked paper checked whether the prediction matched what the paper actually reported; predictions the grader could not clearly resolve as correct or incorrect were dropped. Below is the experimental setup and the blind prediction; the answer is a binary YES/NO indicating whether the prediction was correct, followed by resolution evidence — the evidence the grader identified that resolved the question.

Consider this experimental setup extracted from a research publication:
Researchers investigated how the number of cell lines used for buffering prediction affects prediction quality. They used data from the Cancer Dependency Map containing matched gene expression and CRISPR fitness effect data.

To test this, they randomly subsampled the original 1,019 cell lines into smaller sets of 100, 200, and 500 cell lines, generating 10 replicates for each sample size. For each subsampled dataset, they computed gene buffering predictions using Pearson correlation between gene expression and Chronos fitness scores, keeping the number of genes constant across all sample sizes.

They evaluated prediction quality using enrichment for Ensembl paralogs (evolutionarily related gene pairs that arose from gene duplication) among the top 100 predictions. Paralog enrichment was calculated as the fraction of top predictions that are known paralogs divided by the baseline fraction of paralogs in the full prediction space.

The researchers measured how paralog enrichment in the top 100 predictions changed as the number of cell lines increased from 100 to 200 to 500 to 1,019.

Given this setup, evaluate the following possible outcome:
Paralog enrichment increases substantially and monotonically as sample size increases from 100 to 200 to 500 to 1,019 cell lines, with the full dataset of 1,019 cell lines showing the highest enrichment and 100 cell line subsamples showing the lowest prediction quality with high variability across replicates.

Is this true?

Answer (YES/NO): NO